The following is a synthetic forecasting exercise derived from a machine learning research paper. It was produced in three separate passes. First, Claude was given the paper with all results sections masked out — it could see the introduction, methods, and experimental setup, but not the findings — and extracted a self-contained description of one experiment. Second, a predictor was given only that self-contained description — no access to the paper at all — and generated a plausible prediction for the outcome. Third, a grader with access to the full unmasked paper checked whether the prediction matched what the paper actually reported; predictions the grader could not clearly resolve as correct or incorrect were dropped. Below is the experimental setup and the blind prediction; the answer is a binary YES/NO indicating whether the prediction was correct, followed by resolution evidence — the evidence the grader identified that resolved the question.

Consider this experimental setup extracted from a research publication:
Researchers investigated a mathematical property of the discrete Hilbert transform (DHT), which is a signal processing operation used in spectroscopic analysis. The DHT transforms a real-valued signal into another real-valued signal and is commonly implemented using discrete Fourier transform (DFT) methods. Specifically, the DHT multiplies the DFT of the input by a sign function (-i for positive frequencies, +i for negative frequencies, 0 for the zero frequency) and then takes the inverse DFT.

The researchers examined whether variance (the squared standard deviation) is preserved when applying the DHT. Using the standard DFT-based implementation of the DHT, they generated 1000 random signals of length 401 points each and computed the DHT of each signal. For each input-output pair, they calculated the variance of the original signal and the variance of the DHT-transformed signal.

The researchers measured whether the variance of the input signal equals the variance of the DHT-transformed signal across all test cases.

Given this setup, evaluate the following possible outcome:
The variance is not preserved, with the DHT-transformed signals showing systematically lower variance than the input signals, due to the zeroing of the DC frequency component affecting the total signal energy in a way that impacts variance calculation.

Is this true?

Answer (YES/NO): NO